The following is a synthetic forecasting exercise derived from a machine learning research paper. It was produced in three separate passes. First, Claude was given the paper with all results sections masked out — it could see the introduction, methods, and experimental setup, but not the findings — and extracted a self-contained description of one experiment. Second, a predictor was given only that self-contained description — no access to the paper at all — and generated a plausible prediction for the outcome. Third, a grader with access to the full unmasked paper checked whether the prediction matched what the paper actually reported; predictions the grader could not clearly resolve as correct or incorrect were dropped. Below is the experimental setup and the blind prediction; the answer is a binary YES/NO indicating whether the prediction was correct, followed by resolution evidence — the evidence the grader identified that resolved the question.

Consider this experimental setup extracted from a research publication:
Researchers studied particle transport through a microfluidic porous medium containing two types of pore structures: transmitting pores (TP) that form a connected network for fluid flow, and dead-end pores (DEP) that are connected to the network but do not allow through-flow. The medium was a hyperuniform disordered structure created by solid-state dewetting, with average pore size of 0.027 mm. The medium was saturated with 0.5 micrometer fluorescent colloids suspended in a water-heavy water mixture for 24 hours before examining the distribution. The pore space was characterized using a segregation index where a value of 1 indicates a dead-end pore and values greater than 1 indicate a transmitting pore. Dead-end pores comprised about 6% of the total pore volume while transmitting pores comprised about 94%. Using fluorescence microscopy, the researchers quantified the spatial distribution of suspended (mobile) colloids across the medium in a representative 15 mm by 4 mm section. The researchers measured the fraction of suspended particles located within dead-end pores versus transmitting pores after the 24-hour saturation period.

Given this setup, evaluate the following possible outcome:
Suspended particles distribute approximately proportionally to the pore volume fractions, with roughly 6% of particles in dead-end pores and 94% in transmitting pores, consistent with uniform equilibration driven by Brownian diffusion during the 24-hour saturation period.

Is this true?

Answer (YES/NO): NO